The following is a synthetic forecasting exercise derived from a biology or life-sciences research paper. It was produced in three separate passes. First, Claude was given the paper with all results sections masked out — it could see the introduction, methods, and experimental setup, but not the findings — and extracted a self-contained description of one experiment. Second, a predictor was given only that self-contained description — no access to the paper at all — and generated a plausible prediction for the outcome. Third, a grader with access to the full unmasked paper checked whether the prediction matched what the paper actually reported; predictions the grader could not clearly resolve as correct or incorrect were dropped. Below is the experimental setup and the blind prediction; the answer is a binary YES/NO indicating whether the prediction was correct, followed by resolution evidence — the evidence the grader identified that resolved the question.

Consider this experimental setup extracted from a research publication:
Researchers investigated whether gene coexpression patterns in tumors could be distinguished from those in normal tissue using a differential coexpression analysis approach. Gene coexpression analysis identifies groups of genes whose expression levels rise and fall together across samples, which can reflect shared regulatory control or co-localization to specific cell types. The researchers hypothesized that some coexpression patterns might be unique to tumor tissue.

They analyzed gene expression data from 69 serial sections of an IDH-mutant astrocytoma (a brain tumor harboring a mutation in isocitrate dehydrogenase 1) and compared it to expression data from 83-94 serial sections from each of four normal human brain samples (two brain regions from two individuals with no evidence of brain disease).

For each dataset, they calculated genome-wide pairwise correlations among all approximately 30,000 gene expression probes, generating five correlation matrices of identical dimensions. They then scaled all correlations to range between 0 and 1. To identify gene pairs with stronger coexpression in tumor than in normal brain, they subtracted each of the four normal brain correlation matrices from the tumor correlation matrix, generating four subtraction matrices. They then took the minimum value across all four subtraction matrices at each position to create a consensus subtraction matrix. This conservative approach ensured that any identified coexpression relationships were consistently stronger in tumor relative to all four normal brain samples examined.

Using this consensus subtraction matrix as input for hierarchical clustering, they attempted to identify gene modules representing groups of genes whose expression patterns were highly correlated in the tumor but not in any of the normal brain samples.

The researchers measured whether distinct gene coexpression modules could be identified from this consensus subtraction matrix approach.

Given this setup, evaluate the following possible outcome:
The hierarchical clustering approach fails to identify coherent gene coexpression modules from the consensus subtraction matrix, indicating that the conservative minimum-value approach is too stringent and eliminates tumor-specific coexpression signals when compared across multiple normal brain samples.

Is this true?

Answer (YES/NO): NO